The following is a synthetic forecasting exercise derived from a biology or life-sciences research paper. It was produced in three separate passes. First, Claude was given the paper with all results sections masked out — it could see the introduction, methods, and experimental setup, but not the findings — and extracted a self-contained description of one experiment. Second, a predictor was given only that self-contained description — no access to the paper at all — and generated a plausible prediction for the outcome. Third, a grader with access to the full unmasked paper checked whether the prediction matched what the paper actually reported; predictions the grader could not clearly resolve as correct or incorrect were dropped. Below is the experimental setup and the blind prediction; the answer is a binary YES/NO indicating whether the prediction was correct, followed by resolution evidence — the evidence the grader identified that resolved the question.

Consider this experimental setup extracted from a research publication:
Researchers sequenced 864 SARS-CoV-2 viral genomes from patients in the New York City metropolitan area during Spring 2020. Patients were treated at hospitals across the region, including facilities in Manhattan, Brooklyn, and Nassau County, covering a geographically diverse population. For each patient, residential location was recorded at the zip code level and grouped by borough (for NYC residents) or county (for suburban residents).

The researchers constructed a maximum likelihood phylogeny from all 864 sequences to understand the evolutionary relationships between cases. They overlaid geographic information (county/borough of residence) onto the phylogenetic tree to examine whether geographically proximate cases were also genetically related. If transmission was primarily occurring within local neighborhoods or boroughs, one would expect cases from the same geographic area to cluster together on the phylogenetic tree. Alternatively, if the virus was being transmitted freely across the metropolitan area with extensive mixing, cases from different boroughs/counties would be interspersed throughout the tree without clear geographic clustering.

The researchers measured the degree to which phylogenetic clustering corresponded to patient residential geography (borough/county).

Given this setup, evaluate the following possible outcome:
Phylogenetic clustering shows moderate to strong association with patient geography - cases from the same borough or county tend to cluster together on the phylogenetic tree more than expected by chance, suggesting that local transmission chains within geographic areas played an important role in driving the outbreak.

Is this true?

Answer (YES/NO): NO